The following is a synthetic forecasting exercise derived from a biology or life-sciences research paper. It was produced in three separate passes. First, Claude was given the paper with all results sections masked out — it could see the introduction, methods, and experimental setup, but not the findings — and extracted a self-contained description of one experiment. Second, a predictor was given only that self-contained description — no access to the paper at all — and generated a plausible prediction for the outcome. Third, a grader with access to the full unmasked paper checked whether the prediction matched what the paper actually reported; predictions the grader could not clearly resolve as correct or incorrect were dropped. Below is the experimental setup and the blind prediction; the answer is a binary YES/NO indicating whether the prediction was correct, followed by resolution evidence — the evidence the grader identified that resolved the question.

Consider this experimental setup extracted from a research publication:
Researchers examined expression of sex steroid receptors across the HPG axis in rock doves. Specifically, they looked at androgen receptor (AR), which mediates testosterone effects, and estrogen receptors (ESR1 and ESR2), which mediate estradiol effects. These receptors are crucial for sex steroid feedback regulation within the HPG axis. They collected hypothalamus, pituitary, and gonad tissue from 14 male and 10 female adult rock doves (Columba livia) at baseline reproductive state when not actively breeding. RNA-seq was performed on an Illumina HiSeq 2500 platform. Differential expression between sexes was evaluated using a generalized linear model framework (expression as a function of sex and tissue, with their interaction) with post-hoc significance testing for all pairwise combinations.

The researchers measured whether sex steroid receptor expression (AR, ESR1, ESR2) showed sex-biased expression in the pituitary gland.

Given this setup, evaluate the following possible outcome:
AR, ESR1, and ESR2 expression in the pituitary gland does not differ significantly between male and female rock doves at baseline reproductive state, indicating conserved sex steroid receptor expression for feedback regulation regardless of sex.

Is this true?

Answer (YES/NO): NO